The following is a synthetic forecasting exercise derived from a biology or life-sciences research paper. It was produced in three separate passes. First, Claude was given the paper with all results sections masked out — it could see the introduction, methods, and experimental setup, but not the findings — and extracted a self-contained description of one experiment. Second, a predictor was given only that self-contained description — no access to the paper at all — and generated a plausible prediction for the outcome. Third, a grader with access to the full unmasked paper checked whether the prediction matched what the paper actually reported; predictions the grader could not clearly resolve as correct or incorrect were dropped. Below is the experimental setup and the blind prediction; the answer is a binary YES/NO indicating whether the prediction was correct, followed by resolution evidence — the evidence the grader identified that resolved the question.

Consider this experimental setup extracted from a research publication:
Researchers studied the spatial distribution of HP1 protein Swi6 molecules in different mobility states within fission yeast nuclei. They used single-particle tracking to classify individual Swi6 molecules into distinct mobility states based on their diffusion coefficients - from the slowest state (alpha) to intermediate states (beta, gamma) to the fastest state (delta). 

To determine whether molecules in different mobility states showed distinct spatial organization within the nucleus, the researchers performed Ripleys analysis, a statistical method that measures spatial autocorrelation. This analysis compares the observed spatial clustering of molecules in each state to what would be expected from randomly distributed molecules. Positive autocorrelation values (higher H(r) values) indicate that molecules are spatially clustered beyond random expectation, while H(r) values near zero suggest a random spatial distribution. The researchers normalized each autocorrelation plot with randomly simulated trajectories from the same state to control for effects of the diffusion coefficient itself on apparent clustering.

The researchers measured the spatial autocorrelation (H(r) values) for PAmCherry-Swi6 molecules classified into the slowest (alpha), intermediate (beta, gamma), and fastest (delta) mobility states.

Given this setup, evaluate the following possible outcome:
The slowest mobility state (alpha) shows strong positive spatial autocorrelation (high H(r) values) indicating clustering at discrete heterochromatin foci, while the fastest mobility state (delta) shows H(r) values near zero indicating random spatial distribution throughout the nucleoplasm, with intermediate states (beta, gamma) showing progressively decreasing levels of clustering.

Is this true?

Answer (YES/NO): NO